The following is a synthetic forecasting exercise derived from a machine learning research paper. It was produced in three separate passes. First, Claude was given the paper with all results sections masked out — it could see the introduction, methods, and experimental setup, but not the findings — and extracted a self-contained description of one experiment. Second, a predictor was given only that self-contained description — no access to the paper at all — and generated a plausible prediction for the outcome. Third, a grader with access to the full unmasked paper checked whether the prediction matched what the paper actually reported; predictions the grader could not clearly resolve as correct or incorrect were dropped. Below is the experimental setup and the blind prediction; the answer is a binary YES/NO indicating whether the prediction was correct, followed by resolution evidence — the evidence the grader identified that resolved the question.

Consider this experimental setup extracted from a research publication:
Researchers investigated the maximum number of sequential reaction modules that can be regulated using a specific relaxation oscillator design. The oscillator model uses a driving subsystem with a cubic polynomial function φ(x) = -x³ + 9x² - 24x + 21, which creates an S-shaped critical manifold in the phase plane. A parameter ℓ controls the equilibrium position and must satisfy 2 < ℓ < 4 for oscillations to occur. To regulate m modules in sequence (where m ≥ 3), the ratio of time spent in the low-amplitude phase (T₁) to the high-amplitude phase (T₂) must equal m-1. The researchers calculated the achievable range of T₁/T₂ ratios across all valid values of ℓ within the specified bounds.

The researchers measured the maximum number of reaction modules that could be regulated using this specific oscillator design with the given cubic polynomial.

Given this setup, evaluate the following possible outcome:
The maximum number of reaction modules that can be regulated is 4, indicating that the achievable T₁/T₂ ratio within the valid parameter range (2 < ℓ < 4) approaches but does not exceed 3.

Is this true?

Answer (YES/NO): NO